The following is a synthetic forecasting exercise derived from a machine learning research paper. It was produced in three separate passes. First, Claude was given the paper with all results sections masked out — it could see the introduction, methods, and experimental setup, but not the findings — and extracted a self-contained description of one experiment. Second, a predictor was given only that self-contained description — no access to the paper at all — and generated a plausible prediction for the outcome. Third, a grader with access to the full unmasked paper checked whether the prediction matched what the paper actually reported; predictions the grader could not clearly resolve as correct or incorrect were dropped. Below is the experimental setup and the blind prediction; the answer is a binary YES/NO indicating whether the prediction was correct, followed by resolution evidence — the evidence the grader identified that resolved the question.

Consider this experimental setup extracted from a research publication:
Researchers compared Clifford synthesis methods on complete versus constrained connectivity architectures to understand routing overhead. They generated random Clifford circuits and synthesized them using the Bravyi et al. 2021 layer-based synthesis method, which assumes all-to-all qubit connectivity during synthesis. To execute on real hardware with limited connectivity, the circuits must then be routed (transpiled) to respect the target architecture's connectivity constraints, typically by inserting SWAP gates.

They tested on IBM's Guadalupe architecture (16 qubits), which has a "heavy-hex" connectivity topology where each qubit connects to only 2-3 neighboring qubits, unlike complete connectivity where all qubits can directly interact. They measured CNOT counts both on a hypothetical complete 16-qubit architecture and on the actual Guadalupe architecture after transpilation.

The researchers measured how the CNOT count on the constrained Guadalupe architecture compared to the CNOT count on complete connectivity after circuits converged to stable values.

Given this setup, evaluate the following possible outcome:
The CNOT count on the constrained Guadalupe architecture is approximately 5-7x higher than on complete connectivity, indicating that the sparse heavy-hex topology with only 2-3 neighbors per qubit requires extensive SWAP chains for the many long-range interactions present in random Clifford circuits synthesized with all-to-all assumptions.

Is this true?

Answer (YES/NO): NO